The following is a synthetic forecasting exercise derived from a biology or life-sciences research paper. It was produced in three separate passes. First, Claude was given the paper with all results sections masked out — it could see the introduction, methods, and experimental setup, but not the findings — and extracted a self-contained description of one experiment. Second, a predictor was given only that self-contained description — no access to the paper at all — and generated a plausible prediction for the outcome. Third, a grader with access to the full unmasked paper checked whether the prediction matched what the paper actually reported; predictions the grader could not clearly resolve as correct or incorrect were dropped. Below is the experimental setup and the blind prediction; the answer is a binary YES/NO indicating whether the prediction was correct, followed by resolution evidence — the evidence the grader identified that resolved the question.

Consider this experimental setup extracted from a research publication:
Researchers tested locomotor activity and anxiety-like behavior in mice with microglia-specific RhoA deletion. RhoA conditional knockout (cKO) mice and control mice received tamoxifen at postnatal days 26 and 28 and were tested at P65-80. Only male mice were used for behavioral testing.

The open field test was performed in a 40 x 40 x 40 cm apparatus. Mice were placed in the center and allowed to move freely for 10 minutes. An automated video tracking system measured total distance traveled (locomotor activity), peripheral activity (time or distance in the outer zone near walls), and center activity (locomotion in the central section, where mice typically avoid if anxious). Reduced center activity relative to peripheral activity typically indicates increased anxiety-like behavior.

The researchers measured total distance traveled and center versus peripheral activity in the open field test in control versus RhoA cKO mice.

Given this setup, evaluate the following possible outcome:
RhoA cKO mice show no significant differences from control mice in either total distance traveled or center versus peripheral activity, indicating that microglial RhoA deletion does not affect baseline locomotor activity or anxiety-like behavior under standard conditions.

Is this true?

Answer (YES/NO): YES